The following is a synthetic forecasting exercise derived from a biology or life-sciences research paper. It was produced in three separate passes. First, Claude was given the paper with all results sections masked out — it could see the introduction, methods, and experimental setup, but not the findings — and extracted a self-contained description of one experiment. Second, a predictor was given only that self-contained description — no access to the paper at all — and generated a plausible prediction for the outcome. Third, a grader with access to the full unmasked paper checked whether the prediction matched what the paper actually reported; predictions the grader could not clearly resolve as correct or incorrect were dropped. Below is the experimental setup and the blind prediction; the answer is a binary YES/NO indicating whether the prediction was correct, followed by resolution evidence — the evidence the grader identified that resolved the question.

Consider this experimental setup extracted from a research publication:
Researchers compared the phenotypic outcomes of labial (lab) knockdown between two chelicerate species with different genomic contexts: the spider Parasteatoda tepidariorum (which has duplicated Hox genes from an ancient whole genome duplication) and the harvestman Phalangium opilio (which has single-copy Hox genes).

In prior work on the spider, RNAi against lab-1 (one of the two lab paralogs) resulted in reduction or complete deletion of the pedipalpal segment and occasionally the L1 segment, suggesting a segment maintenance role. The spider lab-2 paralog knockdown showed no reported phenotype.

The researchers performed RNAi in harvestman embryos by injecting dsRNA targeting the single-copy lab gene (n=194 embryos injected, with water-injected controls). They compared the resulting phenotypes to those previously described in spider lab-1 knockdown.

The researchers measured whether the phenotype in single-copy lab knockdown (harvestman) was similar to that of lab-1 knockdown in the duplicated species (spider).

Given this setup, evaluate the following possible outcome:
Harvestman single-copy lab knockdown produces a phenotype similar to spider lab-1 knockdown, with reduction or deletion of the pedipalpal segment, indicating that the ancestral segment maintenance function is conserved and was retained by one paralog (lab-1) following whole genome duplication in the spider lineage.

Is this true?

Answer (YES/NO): NO